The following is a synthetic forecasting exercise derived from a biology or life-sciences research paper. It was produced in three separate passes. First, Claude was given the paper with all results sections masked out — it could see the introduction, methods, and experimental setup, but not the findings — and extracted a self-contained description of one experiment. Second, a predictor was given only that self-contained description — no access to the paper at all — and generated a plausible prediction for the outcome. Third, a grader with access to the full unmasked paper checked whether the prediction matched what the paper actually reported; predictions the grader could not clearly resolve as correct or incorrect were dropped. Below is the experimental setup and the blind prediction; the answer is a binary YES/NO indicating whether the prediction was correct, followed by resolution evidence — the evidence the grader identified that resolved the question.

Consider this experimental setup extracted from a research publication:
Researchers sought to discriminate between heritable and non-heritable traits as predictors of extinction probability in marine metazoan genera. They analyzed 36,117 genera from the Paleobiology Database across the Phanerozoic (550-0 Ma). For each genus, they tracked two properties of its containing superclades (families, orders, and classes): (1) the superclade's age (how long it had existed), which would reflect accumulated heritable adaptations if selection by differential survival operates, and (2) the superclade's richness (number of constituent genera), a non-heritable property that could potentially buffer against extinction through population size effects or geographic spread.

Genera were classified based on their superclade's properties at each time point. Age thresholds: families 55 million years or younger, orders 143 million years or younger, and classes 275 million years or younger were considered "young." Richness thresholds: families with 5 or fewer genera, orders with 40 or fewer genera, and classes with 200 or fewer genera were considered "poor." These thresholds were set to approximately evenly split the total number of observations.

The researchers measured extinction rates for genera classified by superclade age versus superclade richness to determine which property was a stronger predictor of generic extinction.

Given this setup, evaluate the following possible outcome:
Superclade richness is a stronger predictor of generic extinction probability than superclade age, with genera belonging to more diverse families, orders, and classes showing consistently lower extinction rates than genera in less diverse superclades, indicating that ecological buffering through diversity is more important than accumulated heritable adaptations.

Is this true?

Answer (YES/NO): NO